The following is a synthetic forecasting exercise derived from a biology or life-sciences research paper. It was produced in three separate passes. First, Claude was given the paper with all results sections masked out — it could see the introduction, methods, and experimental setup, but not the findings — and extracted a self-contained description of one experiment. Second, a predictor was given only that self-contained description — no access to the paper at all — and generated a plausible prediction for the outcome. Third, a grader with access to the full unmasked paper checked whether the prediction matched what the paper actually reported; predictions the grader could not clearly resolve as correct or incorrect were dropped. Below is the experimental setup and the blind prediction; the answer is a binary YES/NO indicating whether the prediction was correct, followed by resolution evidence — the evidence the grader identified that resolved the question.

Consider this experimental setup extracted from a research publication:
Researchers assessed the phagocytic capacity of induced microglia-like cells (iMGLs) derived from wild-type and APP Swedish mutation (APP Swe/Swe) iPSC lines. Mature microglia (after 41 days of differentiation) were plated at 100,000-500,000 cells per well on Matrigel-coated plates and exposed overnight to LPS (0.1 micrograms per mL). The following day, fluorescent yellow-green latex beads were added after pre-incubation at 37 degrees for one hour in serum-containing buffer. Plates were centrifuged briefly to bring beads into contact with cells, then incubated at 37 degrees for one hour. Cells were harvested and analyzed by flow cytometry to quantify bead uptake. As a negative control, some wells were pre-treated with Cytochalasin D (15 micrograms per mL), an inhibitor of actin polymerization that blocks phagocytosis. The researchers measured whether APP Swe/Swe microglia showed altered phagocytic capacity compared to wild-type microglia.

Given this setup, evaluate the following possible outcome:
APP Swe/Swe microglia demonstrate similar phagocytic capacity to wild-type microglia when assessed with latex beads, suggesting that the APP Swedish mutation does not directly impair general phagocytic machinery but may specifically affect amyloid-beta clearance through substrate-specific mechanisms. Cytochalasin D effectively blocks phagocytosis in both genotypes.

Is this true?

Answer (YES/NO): YES